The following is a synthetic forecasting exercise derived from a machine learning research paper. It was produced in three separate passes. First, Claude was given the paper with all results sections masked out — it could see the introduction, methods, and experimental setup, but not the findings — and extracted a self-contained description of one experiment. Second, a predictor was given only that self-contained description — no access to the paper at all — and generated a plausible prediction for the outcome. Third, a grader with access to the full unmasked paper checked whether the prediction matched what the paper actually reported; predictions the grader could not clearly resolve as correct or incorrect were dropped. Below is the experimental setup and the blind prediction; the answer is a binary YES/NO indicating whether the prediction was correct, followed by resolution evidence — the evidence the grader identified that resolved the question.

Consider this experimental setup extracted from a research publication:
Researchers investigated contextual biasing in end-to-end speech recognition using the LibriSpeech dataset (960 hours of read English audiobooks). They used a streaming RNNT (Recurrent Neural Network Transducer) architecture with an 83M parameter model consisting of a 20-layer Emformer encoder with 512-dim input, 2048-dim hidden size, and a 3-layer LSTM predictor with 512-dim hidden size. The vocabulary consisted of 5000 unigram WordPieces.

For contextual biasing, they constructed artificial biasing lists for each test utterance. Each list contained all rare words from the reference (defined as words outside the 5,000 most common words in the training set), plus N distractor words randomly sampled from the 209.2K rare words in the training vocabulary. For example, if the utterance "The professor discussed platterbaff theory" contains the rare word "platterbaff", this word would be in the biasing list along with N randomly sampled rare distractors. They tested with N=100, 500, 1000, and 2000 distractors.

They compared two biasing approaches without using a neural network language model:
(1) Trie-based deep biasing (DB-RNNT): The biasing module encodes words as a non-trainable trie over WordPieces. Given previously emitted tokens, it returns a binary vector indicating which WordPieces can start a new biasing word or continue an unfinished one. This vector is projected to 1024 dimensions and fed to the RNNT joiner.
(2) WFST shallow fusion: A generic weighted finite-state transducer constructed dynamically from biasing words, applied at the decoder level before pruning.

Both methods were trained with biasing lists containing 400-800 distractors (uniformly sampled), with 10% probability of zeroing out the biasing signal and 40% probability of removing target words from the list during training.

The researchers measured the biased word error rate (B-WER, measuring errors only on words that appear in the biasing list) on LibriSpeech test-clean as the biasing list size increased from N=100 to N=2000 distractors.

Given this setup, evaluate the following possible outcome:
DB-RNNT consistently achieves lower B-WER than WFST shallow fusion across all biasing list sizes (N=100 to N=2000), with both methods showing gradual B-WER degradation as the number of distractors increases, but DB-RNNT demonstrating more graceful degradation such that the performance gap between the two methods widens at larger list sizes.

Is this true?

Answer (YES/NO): NO